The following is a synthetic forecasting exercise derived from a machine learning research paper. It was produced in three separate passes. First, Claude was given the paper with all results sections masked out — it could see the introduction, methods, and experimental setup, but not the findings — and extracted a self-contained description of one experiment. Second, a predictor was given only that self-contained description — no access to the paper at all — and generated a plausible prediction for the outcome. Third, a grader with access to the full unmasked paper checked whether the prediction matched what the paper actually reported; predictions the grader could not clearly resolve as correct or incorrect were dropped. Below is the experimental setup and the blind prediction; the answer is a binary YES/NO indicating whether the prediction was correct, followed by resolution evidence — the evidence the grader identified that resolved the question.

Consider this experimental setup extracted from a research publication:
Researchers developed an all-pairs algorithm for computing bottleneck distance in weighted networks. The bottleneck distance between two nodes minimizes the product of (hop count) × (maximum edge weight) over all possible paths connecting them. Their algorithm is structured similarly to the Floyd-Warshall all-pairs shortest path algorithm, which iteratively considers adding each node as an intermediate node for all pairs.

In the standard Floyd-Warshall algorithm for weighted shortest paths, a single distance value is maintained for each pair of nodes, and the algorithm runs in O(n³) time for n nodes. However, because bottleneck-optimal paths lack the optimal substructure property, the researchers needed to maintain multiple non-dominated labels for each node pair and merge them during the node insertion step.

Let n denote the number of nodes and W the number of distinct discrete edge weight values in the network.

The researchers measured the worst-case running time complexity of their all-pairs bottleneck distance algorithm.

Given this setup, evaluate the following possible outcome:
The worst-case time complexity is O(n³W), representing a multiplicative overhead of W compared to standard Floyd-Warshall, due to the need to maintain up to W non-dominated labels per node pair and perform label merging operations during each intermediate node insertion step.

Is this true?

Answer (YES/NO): NO